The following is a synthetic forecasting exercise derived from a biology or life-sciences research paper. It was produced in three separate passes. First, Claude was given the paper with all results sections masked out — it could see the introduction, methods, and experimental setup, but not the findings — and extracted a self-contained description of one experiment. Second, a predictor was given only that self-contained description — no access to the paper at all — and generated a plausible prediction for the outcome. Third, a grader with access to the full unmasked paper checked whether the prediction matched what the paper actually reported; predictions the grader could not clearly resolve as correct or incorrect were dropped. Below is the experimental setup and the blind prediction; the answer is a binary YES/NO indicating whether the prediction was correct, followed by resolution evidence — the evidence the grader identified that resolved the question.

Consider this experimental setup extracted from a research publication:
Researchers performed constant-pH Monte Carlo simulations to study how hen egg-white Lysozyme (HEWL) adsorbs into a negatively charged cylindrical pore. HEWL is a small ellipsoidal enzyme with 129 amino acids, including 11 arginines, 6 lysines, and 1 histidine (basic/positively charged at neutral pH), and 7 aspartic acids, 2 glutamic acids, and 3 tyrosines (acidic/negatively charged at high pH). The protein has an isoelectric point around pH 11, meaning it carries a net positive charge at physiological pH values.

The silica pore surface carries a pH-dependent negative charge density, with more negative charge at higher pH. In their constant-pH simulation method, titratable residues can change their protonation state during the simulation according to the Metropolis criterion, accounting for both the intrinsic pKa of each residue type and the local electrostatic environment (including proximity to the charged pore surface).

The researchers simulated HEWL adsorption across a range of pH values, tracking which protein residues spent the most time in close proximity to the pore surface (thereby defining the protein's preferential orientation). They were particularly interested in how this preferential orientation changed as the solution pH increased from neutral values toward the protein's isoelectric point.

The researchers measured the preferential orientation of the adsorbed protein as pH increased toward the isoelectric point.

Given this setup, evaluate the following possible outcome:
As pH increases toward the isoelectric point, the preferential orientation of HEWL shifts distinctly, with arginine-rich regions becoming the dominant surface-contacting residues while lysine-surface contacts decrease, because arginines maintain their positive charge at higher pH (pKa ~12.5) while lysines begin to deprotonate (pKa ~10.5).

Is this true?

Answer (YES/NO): NO